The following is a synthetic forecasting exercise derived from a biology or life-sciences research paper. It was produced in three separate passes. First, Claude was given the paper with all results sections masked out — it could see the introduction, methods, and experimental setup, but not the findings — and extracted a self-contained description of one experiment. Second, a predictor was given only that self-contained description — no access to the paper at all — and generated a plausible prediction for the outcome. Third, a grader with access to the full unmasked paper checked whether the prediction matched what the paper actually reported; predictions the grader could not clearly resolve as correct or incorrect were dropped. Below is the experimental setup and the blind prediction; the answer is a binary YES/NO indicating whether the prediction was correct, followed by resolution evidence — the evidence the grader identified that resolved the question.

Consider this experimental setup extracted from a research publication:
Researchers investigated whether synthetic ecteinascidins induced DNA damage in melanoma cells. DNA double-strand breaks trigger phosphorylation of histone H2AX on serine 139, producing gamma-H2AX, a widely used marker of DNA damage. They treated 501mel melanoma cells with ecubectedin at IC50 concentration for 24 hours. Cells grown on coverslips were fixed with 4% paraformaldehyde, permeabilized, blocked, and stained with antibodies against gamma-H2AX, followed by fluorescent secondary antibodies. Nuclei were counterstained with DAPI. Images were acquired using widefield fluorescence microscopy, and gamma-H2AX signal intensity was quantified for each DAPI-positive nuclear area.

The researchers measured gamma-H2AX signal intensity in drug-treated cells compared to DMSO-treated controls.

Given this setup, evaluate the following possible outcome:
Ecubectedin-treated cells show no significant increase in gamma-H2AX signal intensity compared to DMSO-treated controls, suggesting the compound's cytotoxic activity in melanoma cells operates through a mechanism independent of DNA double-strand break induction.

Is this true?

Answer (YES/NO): NO